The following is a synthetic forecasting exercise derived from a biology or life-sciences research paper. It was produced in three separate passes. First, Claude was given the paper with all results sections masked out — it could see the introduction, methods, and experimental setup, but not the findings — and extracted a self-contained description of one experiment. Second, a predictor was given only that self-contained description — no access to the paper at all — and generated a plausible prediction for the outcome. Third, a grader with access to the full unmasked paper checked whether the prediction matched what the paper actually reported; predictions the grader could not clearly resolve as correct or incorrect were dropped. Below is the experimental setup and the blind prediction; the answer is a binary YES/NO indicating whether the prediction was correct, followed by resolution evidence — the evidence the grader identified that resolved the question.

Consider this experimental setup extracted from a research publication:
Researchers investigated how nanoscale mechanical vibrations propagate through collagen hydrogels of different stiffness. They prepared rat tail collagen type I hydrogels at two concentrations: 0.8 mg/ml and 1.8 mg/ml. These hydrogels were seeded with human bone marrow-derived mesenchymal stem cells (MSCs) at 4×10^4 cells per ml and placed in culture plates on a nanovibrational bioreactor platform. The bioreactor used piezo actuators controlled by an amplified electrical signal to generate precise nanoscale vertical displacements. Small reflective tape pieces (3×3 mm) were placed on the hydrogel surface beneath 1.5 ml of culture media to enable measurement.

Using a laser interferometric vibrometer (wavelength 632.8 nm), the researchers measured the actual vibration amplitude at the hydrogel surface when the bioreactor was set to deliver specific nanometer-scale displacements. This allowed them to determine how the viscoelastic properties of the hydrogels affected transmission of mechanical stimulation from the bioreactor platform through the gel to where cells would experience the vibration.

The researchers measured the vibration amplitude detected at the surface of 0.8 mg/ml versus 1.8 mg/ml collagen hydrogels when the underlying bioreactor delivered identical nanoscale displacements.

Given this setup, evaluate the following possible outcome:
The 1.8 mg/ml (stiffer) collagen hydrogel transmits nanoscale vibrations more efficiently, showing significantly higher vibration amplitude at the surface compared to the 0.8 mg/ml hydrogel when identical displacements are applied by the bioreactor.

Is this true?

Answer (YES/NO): NO